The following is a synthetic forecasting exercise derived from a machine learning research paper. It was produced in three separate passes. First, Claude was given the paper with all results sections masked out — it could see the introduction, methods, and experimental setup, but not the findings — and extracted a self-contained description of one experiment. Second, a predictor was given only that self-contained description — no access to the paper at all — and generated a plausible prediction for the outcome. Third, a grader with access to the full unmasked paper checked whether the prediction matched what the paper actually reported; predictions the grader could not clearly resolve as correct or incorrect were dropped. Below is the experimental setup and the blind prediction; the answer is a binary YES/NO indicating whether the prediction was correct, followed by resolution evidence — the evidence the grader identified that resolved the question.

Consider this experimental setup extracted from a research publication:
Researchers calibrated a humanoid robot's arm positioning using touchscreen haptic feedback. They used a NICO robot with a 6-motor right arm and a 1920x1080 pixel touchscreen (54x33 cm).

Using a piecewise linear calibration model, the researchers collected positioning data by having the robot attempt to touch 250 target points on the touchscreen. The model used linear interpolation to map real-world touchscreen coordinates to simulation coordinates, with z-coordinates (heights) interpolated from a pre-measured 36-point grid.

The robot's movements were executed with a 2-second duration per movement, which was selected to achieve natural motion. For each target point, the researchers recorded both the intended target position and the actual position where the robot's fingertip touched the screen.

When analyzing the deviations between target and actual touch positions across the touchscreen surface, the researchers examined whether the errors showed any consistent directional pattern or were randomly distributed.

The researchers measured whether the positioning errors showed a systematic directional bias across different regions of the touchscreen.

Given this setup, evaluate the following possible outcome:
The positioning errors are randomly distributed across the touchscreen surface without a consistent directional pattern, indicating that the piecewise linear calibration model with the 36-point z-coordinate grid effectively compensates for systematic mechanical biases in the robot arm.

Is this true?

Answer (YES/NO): NO